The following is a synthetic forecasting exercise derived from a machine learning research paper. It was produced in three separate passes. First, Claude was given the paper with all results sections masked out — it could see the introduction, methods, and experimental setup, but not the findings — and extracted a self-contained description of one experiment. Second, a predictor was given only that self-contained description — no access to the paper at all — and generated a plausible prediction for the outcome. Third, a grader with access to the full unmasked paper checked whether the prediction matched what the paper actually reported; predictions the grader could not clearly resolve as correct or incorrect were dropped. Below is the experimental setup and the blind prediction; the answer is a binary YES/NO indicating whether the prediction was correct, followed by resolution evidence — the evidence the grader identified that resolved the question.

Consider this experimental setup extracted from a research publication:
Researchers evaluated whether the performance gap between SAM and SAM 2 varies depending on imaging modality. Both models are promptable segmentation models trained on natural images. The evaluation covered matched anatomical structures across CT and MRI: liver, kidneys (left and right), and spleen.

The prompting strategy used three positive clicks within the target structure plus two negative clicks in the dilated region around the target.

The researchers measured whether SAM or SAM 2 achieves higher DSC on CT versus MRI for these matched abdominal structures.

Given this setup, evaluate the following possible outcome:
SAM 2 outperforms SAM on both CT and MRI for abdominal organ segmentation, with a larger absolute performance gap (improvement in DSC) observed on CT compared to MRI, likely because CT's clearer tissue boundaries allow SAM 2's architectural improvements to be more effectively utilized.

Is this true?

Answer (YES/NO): NO